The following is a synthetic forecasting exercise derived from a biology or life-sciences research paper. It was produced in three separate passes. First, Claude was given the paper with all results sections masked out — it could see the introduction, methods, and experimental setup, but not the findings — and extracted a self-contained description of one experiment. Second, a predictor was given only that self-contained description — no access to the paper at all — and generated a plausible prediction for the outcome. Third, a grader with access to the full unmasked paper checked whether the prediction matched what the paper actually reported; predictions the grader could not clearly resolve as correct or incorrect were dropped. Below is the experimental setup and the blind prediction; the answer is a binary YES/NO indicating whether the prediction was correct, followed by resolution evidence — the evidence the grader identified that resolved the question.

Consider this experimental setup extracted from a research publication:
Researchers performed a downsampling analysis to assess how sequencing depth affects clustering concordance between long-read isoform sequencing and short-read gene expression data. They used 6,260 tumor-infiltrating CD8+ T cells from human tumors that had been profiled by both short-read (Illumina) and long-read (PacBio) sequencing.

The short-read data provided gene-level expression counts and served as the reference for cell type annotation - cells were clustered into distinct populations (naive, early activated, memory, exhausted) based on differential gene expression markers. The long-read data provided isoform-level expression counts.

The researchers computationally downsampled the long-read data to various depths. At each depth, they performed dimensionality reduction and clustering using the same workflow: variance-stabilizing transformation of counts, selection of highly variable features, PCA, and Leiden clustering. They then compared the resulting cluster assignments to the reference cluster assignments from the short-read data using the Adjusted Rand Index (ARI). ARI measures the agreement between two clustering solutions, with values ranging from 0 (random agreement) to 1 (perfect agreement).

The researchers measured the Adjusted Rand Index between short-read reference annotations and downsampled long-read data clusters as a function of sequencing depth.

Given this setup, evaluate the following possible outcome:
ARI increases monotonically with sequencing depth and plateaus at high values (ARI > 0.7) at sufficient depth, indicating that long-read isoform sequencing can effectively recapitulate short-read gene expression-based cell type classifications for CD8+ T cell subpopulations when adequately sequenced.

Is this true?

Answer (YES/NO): YES